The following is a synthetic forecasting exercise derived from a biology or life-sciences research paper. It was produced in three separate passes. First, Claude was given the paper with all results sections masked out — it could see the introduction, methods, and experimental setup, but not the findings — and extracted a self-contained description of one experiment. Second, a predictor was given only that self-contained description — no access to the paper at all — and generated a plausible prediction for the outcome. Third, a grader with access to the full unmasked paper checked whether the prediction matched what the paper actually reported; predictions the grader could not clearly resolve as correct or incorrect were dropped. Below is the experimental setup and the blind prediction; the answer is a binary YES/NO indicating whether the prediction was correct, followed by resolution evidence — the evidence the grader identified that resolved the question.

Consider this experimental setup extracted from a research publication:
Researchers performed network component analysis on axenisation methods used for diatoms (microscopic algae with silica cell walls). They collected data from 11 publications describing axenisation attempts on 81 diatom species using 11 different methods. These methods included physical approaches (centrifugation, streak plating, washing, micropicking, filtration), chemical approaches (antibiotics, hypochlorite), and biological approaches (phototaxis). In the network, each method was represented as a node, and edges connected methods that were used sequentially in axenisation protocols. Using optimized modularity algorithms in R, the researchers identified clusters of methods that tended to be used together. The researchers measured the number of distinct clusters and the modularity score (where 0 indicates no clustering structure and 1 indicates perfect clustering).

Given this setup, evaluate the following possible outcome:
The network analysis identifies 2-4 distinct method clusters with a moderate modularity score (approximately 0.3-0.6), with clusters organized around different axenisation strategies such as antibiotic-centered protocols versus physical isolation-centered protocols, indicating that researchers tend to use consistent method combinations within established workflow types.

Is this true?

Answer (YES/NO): YES